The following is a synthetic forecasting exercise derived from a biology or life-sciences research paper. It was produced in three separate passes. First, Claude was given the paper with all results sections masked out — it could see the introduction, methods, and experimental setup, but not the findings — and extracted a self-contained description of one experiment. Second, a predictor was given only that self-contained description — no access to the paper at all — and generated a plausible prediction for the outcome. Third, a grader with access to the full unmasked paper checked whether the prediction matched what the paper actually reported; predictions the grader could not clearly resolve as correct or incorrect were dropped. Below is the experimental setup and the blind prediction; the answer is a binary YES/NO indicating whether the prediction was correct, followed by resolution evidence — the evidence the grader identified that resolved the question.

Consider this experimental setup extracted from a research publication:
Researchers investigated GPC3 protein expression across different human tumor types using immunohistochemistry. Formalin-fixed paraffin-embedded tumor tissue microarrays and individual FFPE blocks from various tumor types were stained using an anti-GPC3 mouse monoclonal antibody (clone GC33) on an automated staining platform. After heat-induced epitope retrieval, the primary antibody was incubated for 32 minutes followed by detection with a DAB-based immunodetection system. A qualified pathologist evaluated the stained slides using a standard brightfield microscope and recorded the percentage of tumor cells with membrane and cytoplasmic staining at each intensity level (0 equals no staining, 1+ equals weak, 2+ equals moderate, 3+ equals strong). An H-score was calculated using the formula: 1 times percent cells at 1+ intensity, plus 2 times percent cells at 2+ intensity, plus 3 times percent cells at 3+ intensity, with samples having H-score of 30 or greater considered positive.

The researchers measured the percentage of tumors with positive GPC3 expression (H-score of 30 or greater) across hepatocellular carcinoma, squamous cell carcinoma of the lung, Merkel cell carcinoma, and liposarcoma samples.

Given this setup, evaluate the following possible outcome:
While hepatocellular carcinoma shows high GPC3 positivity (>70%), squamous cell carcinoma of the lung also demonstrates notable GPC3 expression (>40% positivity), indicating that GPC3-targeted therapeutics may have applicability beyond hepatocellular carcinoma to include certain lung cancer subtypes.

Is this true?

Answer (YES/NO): NO